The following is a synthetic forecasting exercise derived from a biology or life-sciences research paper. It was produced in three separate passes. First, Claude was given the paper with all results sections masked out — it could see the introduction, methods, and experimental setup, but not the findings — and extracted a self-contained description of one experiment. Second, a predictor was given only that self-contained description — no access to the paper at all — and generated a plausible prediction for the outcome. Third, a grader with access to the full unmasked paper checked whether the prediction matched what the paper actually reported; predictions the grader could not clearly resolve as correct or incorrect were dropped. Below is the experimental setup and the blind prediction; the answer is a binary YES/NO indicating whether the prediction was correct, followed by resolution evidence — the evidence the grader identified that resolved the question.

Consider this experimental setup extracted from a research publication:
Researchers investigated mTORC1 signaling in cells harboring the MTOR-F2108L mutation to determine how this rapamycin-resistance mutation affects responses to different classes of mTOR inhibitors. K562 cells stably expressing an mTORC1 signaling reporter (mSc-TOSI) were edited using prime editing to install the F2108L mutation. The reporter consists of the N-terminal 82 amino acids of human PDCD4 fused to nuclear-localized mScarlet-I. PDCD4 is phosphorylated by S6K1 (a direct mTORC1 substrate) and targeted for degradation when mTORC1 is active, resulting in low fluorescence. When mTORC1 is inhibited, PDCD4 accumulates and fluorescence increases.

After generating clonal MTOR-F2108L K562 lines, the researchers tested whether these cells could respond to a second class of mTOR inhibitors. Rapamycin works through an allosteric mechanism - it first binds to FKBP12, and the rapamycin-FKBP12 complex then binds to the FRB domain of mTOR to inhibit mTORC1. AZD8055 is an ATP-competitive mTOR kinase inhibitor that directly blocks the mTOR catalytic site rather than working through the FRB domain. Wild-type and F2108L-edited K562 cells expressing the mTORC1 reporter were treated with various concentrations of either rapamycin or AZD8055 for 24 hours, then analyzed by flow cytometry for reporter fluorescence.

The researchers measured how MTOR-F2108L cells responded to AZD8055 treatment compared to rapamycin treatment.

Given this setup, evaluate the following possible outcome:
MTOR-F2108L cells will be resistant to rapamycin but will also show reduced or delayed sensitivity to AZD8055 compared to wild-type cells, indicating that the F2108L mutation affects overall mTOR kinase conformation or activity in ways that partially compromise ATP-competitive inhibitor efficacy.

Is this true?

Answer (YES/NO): NO